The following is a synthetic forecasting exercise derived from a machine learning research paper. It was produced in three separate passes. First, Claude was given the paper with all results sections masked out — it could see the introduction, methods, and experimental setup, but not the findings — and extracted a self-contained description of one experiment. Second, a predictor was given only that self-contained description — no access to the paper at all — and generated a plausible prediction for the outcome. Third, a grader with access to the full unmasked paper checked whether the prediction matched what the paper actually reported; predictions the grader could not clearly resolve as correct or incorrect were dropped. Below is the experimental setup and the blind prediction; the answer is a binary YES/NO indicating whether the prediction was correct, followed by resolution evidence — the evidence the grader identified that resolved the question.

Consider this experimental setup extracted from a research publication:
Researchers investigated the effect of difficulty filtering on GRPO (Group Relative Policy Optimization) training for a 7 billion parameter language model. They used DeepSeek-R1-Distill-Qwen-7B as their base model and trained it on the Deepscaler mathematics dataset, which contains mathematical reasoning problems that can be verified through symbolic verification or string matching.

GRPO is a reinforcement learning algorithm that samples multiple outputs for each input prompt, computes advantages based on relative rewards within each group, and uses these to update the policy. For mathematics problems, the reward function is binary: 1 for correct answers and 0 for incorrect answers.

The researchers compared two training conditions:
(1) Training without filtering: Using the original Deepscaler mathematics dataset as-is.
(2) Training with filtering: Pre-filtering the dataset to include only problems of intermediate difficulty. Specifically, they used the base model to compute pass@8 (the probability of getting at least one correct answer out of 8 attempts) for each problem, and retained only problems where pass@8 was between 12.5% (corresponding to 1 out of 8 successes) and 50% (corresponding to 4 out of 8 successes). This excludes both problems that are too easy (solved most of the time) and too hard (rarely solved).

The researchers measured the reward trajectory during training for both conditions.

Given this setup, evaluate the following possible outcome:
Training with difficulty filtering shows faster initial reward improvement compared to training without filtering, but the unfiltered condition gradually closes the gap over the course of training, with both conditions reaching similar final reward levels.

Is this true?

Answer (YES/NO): NO